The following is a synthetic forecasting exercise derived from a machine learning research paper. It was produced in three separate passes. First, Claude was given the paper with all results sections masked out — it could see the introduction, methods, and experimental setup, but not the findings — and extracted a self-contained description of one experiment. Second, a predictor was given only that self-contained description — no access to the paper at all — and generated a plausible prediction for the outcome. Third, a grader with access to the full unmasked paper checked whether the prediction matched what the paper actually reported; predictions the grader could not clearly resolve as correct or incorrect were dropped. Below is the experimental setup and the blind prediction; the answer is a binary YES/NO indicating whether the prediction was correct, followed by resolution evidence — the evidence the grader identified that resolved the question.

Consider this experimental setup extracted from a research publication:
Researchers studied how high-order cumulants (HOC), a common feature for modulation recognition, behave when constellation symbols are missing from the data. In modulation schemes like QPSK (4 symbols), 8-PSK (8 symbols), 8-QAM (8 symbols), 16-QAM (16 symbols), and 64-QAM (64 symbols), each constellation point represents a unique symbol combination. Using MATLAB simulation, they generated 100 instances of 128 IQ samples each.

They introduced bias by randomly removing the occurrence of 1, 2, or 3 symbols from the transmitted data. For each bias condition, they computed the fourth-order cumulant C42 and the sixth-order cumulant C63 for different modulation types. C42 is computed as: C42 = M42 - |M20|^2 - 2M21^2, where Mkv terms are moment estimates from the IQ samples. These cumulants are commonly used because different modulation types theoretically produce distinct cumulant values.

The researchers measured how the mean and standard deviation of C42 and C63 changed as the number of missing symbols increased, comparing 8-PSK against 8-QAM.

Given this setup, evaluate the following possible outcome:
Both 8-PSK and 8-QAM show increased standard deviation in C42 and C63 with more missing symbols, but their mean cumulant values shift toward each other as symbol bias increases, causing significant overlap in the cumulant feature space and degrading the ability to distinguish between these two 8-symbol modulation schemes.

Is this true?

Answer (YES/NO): YES